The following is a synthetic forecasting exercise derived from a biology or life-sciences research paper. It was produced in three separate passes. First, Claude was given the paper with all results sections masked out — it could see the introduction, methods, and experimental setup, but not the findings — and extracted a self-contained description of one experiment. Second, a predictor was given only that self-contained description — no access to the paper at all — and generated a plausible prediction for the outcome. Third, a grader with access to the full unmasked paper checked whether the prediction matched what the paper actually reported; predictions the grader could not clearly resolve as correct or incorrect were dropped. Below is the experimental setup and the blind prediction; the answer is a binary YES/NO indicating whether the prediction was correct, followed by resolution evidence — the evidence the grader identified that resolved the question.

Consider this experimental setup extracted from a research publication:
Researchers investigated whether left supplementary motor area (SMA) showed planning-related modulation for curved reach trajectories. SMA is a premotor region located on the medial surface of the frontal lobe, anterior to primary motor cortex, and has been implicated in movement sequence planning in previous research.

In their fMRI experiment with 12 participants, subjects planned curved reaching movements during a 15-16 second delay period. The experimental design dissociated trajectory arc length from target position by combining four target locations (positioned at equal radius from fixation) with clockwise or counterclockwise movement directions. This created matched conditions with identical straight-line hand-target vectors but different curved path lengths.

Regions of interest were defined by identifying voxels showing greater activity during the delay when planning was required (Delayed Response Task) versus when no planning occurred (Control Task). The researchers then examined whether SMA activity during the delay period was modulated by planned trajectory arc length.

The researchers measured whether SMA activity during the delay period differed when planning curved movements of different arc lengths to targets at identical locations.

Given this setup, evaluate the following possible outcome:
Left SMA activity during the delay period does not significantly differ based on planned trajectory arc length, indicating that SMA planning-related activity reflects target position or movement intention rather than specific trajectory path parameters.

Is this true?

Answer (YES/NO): YES